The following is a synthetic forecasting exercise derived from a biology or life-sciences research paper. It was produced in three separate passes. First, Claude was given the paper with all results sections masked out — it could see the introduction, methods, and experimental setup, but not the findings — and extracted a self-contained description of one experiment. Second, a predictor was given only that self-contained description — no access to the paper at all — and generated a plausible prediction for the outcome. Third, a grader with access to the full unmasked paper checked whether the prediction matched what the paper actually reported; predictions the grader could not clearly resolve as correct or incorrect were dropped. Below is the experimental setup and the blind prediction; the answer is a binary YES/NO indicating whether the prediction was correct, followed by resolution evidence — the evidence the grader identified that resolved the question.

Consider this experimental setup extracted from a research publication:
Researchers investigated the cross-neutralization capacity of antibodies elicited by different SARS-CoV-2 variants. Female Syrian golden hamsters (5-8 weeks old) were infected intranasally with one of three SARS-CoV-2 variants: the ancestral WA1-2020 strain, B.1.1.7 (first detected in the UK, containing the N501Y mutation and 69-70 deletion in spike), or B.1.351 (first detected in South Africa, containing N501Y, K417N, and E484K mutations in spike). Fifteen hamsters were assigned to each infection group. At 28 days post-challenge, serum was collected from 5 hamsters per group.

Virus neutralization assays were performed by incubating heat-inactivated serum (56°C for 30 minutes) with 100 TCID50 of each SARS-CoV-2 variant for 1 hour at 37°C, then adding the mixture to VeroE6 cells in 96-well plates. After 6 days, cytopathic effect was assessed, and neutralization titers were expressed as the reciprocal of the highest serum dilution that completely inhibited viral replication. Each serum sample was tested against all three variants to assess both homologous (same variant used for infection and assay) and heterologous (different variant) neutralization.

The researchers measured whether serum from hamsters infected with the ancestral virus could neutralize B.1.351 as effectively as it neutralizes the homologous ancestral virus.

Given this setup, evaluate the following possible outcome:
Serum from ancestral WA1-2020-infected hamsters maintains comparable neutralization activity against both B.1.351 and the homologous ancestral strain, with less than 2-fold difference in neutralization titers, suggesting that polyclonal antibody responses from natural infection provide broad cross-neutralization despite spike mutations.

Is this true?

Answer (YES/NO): NO